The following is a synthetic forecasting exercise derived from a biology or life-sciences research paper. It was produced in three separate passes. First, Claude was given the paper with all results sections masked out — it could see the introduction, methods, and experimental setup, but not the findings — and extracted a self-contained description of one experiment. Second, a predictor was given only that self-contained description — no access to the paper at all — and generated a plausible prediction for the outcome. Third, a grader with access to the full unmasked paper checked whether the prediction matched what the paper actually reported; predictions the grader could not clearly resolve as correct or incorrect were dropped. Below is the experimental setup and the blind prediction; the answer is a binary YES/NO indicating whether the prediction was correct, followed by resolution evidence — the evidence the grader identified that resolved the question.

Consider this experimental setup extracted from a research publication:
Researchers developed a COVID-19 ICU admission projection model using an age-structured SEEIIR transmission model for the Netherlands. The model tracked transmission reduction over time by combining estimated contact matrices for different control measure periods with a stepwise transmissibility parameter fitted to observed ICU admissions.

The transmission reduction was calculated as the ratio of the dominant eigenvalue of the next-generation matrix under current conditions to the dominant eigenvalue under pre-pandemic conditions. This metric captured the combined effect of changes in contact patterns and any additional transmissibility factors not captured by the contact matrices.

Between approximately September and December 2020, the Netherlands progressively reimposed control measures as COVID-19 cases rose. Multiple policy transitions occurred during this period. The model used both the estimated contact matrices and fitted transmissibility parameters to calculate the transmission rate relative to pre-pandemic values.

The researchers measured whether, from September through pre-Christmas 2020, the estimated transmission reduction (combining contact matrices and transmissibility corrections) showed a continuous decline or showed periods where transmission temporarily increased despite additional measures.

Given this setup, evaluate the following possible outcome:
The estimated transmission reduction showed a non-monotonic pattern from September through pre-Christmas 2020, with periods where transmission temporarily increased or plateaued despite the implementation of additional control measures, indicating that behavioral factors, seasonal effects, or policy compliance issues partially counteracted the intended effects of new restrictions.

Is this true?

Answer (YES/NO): YES